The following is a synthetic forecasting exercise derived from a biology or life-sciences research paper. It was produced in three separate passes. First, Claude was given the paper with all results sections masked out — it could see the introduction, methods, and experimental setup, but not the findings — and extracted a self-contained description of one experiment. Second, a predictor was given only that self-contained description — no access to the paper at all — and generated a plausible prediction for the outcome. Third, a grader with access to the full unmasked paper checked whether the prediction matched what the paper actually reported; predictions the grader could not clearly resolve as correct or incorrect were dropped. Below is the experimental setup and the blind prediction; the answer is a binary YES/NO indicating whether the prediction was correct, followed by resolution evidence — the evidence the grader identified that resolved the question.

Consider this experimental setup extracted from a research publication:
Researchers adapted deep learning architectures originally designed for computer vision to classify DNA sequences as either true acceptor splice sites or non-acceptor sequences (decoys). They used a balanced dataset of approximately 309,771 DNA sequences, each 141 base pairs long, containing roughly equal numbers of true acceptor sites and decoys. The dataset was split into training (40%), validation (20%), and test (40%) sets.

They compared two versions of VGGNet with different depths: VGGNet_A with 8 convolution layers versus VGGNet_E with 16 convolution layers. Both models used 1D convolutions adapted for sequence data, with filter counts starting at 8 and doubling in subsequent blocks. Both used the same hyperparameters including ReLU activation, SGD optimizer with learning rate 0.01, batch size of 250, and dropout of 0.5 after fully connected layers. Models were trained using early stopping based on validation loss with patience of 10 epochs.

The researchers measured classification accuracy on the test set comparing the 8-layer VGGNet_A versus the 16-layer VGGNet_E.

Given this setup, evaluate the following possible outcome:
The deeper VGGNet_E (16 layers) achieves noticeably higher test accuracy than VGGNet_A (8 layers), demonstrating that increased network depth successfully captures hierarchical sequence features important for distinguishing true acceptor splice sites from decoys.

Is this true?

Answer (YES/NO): NO